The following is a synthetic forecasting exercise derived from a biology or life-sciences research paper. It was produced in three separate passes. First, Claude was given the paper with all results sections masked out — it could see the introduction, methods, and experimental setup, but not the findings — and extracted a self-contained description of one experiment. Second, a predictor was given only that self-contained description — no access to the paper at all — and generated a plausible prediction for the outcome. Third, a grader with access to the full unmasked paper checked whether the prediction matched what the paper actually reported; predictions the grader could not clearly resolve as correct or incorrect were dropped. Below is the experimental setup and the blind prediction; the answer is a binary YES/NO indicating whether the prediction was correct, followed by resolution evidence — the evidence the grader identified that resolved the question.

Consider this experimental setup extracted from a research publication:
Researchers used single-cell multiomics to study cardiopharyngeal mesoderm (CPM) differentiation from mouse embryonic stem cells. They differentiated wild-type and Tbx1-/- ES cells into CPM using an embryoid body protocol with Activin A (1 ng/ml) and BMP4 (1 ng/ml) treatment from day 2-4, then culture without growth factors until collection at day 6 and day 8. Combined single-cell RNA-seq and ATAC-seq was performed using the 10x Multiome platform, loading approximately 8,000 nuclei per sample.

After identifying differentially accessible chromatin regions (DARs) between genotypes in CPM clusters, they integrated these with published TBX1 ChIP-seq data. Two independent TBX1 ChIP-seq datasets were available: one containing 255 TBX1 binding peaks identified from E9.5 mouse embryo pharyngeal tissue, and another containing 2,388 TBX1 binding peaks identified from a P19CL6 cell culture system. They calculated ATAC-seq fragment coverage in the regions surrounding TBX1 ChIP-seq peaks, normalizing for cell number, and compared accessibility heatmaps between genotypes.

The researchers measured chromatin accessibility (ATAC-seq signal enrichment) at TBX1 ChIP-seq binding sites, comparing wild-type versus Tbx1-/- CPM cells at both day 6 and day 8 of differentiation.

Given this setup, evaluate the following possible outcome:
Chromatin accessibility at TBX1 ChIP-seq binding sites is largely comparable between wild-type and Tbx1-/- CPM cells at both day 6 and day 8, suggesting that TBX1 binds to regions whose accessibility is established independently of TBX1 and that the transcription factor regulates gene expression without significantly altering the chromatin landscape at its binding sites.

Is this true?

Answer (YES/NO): NO